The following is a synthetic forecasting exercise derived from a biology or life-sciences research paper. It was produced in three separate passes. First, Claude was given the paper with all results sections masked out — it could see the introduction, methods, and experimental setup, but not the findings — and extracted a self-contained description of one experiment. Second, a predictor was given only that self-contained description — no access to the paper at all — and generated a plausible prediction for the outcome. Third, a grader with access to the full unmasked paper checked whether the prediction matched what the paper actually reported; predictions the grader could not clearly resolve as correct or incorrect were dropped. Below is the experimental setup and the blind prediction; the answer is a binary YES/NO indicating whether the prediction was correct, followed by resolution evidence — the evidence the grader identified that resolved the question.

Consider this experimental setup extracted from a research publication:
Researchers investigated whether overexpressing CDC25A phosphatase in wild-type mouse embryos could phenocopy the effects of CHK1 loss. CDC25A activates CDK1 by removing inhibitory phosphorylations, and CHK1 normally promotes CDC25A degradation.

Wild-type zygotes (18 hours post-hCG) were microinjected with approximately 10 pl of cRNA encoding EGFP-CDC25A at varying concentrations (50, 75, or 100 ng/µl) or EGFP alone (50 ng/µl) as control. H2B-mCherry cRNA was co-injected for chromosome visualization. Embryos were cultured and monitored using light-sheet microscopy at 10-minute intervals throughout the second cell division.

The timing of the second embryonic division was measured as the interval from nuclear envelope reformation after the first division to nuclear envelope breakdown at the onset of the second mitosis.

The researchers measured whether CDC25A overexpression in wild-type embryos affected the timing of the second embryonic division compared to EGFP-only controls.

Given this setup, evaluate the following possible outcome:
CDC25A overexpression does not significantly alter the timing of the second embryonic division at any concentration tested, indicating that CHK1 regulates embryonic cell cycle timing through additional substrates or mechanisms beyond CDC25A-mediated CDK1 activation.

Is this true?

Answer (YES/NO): NO